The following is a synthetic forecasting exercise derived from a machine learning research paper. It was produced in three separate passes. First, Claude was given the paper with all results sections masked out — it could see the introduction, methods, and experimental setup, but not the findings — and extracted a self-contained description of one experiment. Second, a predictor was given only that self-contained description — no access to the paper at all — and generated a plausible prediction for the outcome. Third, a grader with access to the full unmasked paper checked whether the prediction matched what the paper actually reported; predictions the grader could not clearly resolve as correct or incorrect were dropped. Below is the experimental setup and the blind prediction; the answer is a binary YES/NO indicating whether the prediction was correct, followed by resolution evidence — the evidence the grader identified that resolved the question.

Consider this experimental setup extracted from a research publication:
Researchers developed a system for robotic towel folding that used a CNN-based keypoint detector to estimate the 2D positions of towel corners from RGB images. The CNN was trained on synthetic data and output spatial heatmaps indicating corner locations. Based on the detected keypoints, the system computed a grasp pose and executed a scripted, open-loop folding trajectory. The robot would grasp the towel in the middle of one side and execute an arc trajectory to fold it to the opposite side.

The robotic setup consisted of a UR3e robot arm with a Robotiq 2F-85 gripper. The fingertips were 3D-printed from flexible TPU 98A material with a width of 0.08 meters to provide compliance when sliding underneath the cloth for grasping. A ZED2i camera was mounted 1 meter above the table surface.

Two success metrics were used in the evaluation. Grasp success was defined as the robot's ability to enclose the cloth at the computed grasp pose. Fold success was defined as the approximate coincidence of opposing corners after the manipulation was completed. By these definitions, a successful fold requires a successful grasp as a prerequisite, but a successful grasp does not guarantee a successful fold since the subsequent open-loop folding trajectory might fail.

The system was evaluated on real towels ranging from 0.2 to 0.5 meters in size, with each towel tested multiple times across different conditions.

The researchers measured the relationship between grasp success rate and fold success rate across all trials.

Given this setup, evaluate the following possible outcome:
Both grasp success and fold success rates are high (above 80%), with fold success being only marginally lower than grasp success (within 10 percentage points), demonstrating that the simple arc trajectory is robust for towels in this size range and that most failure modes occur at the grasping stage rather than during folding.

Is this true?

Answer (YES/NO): NO